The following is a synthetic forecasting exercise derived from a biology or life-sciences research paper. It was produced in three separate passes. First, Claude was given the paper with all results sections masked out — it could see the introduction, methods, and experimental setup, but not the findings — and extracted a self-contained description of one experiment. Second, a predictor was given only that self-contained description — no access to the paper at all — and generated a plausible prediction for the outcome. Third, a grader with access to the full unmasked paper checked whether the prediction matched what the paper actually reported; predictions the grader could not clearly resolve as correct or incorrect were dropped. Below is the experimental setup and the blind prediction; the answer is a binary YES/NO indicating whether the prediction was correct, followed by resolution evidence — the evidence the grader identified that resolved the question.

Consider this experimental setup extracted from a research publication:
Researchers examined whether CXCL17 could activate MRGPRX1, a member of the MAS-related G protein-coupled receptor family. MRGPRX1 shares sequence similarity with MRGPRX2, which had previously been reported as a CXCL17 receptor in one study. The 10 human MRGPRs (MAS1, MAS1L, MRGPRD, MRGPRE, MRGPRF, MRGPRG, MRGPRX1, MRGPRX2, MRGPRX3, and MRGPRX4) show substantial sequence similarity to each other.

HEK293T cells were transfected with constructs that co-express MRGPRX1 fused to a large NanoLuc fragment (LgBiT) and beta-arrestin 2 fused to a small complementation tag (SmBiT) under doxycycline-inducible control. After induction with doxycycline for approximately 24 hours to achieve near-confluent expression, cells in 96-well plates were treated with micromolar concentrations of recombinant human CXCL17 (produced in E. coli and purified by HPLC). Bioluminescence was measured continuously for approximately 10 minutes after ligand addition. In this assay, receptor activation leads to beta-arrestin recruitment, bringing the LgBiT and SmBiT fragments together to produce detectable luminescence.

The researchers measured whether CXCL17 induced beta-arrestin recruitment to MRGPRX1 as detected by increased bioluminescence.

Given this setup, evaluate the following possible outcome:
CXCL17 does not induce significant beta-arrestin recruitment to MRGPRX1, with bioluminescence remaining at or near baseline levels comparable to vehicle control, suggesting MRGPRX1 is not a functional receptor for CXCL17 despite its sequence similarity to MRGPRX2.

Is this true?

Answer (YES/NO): NO